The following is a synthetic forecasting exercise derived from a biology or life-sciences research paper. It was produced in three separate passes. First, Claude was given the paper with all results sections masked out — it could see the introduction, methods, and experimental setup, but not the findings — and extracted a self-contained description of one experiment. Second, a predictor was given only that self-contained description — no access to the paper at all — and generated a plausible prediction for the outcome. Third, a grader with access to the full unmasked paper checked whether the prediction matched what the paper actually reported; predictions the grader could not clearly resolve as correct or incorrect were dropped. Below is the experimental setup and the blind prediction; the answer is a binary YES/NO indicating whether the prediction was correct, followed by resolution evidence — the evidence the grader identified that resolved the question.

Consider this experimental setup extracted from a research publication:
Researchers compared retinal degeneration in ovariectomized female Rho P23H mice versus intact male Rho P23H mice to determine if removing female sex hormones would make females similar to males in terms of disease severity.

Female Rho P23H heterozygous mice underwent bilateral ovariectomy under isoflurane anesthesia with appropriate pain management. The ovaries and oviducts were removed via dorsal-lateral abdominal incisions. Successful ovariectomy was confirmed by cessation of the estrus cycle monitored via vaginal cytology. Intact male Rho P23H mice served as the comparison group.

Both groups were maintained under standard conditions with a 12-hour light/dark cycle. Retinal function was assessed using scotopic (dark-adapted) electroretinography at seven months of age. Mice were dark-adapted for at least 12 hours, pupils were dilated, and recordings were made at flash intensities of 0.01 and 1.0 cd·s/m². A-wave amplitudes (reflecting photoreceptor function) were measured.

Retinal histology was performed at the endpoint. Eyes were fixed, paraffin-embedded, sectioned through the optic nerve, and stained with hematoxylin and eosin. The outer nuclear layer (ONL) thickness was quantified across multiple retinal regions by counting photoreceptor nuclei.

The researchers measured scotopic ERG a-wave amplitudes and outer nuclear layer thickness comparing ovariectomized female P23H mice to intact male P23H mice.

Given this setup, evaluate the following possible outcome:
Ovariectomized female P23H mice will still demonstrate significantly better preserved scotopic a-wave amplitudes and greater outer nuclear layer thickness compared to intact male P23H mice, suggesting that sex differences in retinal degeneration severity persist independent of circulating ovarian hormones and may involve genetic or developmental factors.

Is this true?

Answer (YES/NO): NO